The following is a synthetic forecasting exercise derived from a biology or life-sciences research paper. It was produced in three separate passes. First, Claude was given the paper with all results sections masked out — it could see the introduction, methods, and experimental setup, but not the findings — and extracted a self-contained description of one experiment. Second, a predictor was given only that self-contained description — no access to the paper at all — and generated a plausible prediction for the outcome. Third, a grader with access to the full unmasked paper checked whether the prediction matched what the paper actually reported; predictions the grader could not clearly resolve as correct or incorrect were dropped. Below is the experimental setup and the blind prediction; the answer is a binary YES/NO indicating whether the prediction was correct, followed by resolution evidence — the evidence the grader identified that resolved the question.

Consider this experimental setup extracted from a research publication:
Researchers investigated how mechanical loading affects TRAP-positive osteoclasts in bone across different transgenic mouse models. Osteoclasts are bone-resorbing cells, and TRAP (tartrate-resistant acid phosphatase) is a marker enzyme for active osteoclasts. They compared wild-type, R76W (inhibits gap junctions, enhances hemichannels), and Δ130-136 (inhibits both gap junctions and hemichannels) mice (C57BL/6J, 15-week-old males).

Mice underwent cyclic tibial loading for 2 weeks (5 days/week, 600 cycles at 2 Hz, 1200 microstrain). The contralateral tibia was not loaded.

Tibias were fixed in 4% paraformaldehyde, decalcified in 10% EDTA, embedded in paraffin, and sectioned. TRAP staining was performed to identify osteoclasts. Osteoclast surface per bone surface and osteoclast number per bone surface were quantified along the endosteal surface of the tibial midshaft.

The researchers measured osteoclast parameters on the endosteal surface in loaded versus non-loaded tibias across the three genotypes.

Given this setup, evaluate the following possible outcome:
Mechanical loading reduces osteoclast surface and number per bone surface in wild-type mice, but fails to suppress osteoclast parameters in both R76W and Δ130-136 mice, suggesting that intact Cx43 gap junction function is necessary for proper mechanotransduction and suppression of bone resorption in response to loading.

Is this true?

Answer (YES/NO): NO